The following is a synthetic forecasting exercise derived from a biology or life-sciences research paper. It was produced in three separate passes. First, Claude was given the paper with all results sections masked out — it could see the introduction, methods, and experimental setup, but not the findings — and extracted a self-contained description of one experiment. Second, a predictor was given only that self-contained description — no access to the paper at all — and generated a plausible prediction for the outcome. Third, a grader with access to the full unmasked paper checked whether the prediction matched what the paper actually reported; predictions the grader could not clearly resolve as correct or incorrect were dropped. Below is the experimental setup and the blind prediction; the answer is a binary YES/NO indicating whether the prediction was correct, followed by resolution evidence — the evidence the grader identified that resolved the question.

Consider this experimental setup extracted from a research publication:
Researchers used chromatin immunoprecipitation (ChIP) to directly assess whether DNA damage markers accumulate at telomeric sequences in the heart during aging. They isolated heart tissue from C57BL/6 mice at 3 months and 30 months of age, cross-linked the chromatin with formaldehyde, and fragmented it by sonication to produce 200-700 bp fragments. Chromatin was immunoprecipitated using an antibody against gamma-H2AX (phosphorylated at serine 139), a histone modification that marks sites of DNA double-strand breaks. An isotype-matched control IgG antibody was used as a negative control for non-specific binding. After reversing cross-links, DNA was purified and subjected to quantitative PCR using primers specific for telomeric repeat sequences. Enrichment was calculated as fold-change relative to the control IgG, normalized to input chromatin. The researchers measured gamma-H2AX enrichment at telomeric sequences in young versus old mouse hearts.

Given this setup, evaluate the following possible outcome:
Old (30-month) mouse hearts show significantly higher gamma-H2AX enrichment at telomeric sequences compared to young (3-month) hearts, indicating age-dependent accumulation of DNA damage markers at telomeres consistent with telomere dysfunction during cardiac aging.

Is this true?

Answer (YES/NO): YES